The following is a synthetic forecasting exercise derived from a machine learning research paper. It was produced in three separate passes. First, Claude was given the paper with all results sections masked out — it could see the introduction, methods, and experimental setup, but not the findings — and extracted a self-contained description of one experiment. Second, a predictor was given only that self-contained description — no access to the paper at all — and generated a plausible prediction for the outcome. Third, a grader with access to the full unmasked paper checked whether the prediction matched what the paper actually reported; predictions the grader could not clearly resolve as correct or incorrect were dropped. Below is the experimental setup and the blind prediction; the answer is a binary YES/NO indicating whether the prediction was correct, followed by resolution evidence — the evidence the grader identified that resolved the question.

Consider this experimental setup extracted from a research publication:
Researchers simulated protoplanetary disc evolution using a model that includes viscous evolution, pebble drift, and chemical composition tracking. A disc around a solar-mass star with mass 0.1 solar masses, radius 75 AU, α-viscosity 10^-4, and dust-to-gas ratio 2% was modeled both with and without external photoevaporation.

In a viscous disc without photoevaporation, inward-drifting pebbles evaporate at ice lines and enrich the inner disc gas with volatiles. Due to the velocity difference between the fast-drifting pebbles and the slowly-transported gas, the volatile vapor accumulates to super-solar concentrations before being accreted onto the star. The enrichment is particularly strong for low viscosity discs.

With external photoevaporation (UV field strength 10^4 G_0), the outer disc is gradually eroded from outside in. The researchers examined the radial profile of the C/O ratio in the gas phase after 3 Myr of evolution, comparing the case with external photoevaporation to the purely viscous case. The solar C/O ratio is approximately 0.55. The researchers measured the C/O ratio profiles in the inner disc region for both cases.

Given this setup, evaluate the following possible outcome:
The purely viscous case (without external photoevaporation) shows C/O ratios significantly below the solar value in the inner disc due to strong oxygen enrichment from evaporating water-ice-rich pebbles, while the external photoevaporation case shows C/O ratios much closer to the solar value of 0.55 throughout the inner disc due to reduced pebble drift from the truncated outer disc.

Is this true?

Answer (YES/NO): NO